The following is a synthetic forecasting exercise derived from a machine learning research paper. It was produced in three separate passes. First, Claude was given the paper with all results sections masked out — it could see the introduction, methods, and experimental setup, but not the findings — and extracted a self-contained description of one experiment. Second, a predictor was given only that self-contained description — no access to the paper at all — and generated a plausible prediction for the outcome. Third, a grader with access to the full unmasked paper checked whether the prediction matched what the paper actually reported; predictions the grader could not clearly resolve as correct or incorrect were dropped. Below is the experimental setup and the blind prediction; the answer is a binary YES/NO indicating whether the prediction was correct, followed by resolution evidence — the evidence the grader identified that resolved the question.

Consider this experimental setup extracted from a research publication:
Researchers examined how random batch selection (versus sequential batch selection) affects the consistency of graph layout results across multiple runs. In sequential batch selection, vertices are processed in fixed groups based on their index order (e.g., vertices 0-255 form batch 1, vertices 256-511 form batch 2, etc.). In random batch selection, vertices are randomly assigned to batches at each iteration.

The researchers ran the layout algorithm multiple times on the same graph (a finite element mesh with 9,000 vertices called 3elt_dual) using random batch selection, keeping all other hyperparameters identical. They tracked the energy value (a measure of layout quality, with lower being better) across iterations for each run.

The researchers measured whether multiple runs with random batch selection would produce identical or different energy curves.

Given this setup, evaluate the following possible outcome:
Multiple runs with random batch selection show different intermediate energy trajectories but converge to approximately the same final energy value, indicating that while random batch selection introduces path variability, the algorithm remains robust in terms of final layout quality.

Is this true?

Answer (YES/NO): YES